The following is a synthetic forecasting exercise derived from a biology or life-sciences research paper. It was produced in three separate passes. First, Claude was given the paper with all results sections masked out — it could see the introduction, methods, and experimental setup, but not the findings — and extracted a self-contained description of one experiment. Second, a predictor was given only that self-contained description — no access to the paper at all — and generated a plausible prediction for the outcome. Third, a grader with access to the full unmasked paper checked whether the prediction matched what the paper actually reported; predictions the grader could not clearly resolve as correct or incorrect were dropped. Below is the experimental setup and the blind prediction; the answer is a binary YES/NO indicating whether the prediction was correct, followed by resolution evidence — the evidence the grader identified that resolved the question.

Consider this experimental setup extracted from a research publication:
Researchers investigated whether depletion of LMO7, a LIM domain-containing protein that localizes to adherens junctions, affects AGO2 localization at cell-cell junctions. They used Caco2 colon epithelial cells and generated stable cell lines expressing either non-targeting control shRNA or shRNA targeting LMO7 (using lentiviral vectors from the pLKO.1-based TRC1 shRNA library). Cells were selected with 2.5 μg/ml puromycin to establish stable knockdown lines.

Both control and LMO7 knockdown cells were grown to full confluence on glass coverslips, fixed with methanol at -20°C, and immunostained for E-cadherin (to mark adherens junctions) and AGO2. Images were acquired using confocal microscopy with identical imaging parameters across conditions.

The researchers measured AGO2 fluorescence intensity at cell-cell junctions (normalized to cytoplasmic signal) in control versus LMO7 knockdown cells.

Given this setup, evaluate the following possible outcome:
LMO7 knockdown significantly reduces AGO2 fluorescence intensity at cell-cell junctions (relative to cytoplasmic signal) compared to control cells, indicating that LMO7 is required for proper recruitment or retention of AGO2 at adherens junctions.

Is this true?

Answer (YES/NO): YES